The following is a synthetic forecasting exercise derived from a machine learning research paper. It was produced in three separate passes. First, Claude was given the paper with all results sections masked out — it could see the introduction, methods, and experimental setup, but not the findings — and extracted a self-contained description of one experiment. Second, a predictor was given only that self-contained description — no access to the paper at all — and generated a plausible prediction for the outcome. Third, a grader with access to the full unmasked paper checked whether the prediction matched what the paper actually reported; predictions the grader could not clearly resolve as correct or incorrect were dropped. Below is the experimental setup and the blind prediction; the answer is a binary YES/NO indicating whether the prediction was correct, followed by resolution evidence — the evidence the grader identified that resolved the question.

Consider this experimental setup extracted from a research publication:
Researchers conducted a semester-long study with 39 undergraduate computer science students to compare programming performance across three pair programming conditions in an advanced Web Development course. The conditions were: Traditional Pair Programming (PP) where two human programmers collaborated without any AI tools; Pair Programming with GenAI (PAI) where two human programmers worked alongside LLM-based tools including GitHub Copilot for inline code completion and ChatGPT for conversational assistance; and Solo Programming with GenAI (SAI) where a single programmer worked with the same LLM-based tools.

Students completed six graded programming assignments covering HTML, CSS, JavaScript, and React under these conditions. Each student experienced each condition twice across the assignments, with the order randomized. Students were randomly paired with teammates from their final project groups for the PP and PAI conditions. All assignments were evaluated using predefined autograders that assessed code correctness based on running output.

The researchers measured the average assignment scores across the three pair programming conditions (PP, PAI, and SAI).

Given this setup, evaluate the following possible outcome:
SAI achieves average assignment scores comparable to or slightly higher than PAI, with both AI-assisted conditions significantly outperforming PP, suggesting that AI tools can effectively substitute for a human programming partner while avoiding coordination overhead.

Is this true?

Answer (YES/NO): NO